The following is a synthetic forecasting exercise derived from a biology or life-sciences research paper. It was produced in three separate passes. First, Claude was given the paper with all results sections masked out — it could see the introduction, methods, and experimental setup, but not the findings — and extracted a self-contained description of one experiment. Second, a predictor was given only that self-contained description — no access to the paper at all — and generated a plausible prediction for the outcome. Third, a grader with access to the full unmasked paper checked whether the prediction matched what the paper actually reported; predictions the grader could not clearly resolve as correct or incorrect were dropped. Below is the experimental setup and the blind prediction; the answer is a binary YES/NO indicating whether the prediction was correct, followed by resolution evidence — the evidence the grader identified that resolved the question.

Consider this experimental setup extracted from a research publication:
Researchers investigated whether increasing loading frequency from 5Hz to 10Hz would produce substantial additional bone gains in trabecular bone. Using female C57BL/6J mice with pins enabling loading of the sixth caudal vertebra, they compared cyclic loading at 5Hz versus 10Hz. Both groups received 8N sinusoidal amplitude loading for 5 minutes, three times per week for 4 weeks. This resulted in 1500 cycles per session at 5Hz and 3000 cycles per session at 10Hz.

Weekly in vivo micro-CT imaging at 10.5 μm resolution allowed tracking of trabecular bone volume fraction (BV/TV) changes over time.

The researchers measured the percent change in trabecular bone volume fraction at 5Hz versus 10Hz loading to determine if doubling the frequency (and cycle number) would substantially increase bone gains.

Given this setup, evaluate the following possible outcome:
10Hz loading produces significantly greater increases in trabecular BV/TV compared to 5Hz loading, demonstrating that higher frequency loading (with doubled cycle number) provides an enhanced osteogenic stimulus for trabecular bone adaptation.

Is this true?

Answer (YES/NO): NO